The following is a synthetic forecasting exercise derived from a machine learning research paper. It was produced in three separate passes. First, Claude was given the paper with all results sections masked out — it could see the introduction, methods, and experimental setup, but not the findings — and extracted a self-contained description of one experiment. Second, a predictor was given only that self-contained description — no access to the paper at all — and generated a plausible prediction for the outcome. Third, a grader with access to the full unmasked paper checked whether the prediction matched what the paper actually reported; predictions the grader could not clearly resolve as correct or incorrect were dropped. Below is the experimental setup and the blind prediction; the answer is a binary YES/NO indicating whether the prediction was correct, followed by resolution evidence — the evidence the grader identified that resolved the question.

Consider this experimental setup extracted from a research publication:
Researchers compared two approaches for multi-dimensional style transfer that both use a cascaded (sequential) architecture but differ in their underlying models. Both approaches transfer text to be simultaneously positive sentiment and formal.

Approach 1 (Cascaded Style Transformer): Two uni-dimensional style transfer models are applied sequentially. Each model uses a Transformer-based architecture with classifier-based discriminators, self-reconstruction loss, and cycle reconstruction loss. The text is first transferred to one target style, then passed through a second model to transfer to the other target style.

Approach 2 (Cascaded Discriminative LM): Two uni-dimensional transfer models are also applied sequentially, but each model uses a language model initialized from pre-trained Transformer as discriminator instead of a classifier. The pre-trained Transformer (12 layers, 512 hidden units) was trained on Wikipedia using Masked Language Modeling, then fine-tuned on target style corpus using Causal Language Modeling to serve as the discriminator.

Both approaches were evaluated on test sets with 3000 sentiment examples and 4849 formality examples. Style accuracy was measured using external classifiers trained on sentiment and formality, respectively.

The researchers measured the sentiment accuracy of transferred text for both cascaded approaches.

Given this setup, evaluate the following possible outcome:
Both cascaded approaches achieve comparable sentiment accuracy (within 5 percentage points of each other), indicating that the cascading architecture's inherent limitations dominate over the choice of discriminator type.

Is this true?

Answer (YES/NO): YES